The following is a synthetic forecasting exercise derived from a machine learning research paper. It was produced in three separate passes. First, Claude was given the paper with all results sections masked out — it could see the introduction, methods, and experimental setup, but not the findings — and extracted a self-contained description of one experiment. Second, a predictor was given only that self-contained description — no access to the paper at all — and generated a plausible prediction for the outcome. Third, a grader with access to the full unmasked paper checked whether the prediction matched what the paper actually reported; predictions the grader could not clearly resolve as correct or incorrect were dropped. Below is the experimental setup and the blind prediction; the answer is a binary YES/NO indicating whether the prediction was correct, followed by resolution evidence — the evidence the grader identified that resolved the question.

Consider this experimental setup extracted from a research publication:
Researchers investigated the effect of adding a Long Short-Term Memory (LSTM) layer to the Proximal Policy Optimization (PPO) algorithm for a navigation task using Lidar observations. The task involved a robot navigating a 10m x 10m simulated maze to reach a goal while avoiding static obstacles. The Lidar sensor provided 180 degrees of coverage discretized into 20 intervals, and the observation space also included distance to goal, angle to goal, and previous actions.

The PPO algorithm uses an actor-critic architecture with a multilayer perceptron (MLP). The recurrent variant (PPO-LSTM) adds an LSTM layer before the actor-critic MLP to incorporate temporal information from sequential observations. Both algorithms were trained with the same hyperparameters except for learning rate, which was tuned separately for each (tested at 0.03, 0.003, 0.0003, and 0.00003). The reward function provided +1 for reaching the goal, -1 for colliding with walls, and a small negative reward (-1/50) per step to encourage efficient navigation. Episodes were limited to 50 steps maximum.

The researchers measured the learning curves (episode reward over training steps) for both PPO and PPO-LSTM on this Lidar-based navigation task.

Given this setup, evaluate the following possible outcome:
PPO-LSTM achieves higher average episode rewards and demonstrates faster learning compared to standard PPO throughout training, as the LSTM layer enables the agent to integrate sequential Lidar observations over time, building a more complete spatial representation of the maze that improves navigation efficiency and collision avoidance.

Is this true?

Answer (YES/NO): NO